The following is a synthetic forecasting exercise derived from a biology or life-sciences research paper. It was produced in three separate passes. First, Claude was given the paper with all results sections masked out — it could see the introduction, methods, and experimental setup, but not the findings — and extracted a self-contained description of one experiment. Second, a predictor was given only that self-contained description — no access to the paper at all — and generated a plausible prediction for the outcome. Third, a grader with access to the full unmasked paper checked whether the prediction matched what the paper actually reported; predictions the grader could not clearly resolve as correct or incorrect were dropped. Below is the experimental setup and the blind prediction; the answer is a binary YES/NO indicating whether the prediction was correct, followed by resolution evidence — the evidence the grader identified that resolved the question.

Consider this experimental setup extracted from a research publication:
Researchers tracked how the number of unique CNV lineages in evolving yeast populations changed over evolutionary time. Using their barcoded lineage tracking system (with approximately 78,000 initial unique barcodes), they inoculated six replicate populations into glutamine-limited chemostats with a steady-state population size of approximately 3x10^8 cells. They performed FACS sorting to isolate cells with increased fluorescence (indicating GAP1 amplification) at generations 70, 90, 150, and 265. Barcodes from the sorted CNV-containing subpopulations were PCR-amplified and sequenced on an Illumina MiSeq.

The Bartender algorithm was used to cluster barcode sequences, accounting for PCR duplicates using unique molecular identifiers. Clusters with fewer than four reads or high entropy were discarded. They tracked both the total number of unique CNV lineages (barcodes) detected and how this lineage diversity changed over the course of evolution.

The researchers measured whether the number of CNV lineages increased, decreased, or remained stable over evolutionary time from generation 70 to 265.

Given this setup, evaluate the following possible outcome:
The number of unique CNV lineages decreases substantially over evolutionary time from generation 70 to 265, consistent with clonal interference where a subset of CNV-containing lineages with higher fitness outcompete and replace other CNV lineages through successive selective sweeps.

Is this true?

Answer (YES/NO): YES